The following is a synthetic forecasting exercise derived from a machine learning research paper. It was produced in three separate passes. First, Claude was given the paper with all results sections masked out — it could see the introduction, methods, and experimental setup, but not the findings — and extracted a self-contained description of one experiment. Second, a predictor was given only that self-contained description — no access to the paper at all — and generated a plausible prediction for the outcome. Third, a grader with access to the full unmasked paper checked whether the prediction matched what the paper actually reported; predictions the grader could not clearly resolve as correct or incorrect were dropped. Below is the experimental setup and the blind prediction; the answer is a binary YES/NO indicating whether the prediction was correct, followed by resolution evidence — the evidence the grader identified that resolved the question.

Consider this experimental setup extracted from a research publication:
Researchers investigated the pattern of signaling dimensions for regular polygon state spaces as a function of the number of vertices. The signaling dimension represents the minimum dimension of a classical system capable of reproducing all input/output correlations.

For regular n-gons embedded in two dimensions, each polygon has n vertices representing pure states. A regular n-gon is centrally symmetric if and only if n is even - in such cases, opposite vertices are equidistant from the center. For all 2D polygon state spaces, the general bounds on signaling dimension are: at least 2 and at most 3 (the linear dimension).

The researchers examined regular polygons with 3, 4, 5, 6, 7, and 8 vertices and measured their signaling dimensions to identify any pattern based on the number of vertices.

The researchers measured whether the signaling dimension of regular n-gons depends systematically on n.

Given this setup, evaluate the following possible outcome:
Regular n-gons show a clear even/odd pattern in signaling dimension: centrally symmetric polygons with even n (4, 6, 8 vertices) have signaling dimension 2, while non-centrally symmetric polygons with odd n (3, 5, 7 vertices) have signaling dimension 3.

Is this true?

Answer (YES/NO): YES